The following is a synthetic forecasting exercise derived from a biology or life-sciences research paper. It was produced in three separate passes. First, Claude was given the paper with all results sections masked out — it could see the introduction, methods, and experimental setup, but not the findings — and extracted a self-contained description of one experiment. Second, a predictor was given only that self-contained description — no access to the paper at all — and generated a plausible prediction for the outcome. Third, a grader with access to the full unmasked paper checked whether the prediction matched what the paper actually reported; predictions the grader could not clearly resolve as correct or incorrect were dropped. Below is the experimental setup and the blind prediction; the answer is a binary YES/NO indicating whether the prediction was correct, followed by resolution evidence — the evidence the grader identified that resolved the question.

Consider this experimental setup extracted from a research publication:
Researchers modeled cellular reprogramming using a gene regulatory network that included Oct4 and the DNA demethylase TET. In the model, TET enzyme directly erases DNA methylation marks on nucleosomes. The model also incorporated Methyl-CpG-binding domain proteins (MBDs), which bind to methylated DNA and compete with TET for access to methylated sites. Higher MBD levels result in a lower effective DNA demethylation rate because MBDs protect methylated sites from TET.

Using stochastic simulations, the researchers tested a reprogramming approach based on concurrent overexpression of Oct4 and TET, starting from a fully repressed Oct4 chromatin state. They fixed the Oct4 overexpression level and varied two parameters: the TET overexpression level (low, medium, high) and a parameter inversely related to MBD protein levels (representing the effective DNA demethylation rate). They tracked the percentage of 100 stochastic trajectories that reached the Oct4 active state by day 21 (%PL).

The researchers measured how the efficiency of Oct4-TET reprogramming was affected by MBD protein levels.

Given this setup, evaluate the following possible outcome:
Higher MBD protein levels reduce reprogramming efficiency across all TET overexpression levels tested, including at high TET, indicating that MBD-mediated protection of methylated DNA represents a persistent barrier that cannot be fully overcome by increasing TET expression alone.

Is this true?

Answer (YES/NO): YES